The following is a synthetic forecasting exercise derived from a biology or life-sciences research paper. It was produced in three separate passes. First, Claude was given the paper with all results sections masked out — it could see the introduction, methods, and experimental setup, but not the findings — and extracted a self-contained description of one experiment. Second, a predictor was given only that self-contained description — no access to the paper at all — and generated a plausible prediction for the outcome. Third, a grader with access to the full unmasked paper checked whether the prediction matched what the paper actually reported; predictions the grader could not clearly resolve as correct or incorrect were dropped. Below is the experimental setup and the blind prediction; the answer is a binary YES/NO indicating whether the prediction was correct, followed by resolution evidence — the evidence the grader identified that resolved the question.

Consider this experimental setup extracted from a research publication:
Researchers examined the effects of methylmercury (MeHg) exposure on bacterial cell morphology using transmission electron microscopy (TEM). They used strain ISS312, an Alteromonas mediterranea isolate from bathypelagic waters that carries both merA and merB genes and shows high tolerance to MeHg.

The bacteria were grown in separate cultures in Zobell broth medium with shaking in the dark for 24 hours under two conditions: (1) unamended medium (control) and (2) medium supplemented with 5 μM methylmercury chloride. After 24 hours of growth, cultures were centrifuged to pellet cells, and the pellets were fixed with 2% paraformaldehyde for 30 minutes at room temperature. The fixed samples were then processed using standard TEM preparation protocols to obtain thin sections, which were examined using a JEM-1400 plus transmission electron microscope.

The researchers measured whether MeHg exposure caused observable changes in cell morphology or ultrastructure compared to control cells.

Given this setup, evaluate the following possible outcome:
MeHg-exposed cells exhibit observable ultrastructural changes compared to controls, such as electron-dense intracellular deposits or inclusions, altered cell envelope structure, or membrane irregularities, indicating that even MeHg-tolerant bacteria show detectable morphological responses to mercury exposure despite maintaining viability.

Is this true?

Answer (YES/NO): NO